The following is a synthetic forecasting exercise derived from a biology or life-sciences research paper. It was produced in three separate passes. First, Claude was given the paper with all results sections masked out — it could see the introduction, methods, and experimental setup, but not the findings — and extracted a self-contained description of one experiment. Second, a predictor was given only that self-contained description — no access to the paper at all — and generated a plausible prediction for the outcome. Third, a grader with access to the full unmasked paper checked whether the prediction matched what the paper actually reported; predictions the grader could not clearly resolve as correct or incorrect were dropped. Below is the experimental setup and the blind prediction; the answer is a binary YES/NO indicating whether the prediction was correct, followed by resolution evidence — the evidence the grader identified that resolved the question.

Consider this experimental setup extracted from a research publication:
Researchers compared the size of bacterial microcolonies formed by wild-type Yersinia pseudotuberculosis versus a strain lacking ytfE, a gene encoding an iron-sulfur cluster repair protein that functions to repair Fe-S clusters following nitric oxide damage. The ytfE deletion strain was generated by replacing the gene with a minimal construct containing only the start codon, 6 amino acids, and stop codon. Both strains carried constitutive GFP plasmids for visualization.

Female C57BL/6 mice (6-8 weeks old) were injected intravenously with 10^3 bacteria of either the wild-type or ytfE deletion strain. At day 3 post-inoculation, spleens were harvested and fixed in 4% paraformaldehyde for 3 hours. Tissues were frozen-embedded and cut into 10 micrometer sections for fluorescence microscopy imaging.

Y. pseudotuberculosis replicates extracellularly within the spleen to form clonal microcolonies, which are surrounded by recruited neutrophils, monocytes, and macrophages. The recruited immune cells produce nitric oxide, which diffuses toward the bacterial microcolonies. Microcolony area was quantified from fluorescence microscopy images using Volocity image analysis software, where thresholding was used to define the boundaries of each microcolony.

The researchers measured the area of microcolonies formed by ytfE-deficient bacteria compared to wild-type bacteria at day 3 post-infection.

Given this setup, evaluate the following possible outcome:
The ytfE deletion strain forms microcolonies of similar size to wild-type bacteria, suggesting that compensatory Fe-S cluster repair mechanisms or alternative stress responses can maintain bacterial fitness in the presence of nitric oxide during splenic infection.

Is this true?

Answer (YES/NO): NO